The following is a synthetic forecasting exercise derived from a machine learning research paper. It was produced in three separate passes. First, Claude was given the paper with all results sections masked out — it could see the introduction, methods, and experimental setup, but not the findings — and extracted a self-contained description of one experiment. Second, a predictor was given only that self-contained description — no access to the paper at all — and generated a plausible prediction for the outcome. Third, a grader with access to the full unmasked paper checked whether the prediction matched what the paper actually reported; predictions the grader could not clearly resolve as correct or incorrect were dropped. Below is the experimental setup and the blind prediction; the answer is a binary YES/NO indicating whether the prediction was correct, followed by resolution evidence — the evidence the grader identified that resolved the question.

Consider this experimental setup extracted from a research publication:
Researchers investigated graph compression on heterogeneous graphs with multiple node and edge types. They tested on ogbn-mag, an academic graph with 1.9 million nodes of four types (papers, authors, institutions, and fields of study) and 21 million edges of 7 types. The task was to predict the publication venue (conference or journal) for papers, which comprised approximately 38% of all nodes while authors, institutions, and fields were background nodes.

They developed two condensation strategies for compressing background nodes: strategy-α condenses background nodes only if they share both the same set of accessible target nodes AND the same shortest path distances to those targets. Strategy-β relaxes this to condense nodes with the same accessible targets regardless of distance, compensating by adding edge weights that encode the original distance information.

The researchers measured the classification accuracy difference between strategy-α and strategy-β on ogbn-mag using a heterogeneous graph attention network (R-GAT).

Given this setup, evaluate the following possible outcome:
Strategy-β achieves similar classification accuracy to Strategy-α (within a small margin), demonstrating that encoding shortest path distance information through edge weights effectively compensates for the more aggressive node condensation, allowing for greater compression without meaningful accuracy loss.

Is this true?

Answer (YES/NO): NO